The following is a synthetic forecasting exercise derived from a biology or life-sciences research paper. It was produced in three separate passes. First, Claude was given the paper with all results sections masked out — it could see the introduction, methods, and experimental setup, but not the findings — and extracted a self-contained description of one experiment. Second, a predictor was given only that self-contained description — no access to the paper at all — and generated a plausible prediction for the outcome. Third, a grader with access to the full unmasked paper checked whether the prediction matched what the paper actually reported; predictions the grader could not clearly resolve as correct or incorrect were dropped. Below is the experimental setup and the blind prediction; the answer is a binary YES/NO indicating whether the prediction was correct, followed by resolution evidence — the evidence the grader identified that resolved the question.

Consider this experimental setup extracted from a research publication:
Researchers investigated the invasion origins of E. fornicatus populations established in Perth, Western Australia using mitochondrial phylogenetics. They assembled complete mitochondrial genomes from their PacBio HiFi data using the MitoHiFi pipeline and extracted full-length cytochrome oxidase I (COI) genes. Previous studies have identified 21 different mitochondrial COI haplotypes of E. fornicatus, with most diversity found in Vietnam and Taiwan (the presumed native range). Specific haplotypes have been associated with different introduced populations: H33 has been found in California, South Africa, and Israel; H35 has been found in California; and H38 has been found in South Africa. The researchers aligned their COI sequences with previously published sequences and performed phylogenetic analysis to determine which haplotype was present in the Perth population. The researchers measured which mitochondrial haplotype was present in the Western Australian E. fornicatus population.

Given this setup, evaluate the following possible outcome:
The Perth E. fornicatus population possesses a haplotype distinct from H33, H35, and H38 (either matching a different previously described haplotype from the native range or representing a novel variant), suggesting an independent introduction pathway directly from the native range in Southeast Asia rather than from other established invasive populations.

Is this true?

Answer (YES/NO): NO